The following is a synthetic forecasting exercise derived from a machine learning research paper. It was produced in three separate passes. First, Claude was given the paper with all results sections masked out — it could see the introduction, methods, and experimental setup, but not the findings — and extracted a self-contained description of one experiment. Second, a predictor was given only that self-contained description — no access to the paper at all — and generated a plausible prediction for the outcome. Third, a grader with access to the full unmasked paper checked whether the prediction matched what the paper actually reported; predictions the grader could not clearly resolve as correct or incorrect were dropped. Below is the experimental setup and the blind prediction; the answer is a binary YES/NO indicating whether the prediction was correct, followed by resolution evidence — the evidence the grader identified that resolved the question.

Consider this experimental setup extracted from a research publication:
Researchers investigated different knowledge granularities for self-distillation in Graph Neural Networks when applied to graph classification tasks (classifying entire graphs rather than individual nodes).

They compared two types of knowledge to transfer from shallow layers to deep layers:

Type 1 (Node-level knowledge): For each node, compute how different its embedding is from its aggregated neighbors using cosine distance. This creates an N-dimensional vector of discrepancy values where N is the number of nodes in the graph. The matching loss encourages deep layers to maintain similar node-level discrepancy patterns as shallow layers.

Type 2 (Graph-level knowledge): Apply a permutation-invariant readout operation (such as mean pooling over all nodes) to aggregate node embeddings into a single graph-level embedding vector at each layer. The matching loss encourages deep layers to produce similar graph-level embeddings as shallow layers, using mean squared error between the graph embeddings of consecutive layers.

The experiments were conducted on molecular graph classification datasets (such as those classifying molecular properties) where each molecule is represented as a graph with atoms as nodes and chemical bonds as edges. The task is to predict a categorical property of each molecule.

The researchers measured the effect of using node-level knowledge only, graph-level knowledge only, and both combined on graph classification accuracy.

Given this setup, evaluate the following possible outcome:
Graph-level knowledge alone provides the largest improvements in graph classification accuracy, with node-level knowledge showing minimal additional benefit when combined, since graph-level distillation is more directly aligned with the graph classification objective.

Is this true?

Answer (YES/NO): NO